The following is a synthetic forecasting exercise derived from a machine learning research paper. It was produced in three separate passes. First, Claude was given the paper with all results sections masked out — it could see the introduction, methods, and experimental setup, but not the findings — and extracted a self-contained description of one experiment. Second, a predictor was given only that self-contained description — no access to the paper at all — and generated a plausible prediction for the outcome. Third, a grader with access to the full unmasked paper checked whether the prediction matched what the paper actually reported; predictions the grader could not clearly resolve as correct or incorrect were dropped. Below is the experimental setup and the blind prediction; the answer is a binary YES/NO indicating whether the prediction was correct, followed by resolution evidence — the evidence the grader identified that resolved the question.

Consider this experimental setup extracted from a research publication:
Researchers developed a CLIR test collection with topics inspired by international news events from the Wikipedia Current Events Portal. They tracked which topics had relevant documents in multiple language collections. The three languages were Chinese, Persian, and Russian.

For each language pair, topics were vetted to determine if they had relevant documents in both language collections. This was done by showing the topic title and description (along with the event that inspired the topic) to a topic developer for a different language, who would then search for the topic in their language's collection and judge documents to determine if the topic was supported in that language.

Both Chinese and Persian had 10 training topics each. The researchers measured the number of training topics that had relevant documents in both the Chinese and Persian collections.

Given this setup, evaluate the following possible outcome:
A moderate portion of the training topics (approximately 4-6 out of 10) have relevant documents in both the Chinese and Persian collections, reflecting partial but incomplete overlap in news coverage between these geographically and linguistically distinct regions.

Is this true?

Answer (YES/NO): YES